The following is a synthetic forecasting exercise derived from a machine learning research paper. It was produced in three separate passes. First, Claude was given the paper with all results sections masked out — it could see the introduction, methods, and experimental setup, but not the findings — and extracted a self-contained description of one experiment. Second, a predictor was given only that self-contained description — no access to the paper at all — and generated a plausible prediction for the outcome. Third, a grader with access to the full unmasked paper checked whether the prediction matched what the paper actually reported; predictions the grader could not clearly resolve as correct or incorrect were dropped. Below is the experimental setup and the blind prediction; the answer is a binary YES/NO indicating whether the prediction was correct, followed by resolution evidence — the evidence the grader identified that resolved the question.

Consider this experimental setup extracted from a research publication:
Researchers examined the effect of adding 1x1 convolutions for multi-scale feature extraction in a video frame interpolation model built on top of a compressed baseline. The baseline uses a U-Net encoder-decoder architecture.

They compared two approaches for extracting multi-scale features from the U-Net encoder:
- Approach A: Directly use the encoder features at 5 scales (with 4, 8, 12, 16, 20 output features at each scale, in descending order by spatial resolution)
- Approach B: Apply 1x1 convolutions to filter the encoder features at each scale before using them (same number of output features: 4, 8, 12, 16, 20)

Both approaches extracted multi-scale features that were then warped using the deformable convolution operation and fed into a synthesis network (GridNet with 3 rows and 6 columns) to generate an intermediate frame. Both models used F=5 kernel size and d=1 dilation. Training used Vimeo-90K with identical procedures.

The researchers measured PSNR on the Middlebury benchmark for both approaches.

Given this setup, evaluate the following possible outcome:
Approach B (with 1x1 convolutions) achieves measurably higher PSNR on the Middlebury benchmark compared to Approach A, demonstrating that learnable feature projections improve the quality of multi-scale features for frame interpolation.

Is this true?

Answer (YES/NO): YES